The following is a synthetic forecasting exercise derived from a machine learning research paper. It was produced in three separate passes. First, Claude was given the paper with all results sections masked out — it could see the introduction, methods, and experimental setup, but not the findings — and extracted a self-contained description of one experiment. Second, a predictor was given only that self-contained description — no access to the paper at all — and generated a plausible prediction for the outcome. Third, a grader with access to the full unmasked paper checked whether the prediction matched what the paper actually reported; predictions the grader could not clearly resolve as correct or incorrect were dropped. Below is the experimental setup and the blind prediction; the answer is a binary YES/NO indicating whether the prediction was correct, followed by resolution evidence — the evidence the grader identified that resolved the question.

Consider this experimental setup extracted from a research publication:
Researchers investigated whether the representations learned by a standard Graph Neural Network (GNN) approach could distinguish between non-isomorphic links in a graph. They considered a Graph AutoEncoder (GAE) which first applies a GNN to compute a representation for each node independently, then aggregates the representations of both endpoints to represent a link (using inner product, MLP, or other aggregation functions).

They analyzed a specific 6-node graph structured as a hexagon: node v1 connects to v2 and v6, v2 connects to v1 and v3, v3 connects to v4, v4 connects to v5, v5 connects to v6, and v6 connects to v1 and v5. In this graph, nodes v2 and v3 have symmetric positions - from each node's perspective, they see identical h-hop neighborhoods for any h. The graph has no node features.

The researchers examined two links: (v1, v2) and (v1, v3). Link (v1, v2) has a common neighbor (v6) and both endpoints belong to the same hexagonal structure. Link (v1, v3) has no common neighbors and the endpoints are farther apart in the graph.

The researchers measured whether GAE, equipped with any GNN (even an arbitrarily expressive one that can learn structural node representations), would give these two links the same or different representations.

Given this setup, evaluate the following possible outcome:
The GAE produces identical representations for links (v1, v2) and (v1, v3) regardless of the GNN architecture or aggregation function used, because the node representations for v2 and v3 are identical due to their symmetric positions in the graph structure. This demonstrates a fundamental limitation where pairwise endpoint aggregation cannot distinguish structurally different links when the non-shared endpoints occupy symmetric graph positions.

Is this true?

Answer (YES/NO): YES